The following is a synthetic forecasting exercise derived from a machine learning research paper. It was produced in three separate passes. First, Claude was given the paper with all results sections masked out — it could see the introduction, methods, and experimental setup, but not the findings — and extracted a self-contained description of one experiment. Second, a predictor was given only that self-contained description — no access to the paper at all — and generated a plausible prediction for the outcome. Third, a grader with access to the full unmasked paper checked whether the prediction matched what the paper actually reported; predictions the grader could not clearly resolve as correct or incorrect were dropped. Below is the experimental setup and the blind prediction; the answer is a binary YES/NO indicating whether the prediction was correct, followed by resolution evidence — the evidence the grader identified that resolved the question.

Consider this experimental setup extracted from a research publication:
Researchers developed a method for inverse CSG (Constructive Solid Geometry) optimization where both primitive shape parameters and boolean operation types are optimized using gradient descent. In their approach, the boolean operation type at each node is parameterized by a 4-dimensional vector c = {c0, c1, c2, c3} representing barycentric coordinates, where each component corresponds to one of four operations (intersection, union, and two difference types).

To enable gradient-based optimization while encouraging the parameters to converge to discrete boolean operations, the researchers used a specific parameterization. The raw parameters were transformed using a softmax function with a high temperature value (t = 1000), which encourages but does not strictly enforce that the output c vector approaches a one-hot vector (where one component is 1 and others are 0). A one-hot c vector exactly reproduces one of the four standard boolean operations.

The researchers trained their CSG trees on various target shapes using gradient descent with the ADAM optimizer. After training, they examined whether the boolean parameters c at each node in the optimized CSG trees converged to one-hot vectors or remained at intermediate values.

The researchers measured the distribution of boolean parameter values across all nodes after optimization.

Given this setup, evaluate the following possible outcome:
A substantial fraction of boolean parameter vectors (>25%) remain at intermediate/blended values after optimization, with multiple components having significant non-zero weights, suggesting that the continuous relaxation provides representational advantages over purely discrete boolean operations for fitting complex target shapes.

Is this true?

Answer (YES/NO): NO